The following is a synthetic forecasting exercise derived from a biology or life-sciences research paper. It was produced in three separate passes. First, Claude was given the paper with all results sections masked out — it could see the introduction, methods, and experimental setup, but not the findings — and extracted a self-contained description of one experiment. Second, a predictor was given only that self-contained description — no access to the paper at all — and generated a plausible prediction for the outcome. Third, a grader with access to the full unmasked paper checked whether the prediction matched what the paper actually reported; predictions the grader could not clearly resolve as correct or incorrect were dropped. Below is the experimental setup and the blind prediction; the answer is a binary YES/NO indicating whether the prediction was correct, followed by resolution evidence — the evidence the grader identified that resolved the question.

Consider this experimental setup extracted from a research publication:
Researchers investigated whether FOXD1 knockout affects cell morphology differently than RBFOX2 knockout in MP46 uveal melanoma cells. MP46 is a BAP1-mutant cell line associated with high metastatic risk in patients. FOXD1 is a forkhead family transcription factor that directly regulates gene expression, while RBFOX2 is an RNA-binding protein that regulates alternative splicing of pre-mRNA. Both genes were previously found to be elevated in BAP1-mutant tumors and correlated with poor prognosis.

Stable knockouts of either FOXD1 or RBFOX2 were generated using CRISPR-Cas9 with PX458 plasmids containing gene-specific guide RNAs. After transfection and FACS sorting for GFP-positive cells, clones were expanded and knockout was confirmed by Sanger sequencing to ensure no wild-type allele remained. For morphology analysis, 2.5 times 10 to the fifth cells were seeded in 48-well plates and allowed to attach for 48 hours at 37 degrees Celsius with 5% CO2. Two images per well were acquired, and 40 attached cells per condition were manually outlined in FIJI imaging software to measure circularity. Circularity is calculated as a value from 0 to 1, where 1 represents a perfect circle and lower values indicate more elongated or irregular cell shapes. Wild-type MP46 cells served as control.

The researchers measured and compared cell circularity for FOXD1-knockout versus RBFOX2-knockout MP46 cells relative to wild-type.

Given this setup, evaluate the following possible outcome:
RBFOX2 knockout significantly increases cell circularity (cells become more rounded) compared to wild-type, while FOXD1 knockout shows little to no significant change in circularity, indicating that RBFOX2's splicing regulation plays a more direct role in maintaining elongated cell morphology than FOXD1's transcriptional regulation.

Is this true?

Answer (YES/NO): YES